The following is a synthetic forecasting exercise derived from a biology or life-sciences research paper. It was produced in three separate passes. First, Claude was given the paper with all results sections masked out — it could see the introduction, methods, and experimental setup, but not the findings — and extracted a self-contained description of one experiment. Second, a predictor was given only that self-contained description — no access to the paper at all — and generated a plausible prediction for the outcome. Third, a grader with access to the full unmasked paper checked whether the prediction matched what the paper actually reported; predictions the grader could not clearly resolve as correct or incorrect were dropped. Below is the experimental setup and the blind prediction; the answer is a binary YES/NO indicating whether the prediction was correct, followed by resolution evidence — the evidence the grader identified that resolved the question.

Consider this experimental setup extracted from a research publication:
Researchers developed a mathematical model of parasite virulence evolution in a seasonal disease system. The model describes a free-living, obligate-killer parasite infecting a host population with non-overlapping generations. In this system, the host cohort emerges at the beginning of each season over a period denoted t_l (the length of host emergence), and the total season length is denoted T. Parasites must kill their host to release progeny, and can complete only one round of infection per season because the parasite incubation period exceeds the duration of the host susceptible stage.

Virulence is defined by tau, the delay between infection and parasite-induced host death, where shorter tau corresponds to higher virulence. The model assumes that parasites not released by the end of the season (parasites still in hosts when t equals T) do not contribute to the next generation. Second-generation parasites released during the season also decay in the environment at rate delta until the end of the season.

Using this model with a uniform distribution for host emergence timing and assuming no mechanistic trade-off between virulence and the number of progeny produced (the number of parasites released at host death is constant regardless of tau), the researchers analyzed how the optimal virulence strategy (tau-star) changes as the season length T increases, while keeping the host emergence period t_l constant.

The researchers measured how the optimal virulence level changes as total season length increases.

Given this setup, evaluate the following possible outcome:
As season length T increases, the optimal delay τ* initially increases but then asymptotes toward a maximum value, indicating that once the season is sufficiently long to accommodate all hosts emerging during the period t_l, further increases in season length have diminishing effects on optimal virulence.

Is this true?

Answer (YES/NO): NO